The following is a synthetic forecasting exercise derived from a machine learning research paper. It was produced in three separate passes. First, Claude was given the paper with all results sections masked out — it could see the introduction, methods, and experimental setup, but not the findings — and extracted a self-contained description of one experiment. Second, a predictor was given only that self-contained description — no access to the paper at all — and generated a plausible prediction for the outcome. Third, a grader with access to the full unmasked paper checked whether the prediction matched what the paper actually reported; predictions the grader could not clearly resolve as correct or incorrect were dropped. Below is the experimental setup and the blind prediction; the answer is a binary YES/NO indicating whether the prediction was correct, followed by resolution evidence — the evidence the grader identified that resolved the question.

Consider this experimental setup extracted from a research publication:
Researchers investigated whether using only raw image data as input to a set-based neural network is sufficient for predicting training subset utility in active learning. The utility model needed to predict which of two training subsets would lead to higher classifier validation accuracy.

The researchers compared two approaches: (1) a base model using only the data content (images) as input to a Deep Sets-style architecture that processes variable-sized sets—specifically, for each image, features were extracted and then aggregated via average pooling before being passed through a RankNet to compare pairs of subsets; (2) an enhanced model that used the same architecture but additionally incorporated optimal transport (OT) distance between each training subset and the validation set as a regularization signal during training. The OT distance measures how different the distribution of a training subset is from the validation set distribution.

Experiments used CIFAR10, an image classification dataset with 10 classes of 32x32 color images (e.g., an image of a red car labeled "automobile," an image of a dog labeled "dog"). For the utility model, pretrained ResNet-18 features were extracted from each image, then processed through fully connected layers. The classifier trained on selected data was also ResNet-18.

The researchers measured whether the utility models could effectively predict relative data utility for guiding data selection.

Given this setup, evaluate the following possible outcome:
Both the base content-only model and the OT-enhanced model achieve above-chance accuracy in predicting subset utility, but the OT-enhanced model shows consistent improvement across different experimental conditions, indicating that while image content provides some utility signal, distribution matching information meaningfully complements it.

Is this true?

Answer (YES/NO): NO